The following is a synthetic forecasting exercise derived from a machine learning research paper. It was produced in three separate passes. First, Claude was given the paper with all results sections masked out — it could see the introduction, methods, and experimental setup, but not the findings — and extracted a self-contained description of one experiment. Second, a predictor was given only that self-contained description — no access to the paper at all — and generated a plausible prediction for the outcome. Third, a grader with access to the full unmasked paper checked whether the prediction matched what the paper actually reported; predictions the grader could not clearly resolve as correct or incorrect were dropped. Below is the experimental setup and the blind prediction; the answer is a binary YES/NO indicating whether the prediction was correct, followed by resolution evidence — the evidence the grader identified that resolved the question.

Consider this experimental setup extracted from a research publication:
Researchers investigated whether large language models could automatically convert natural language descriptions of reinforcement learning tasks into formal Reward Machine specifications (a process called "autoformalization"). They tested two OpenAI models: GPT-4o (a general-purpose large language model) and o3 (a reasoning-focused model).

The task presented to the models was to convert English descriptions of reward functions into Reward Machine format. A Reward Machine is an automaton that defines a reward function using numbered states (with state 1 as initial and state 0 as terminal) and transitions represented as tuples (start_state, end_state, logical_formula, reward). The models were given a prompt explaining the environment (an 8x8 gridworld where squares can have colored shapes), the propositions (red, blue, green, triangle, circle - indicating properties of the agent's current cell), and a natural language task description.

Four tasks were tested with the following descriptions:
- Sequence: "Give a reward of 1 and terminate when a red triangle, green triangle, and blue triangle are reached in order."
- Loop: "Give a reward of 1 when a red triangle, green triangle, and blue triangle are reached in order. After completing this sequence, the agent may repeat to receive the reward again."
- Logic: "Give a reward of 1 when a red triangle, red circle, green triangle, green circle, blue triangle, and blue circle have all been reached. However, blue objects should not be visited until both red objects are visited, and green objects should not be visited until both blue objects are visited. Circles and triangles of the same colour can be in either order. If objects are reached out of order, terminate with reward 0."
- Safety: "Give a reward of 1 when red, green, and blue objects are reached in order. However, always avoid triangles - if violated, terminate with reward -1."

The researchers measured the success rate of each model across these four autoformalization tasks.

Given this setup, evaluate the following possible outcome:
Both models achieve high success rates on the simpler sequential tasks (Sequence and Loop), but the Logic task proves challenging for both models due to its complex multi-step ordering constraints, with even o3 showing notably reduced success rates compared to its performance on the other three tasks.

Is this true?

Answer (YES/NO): NO